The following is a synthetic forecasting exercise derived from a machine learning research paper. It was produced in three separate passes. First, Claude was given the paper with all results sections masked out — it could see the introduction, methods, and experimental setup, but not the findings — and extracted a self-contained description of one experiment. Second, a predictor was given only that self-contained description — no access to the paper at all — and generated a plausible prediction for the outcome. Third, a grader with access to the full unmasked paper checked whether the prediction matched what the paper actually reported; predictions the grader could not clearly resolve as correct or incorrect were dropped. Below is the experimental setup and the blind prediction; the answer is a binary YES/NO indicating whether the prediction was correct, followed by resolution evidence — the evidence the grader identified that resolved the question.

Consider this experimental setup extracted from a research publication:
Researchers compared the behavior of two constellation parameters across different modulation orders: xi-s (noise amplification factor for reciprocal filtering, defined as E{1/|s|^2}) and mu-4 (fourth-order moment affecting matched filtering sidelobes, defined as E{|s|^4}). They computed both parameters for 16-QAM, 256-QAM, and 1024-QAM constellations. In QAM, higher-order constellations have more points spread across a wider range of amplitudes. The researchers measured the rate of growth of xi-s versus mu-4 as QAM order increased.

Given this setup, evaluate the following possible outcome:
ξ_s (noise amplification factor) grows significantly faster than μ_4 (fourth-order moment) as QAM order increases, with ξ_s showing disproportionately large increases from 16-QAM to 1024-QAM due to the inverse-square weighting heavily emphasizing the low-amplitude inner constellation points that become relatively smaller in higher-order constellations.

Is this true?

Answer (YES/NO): YES